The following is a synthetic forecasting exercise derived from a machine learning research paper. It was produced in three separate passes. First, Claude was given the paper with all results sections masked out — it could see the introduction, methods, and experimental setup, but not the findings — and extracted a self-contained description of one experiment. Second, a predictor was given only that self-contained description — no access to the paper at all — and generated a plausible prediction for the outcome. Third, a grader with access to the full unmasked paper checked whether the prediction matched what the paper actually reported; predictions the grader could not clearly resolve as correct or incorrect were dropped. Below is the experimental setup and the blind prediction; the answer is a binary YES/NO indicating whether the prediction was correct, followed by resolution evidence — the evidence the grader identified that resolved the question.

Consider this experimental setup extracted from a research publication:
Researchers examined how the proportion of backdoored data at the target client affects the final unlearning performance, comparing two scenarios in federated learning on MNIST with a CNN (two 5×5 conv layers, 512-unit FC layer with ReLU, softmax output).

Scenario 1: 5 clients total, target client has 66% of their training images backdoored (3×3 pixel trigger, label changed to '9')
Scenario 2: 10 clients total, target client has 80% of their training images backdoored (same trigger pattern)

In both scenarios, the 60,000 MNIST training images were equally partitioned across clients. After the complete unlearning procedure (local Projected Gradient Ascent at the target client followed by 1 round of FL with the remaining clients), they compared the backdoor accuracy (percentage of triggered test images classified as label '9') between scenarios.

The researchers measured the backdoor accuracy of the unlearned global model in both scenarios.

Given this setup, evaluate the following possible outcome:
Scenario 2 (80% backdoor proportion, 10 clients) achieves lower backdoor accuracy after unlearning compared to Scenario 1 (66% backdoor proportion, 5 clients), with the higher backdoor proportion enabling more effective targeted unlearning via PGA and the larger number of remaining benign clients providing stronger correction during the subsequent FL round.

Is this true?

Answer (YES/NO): YES